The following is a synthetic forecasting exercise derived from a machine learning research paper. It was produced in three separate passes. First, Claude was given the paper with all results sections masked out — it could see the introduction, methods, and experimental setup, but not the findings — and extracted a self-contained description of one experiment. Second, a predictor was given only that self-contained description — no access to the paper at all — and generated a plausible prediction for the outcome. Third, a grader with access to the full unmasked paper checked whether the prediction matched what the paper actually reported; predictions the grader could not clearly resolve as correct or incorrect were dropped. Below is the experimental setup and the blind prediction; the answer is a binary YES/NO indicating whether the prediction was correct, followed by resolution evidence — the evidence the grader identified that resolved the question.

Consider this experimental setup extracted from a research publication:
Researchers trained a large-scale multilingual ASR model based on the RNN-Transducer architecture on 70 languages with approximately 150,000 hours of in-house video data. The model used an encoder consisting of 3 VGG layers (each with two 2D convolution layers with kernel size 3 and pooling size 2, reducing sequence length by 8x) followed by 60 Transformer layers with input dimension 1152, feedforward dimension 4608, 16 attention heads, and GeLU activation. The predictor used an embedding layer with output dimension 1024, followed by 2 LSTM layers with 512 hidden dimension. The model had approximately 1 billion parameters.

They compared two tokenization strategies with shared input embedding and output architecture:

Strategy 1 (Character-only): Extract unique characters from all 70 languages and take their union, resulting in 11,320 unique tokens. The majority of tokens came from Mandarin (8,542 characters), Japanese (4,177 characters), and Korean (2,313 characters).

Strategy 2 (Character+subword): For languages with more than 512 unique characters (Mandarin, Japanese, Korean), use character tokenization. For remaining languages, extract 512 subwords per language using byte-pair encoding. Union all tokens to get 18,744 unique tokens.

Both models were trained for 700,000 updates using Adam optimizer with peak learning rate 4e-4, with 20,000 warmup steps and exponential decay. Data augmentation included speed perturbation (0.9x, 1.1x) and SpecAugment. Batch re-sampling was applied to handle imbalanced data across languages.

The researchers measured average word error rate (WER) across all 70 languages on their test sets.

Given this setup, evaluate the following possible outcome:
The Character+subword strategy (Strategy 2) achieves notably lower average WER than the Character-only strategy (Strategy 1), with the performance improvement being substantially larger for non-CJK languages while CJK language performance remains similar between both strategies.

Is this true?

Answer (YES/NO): YES